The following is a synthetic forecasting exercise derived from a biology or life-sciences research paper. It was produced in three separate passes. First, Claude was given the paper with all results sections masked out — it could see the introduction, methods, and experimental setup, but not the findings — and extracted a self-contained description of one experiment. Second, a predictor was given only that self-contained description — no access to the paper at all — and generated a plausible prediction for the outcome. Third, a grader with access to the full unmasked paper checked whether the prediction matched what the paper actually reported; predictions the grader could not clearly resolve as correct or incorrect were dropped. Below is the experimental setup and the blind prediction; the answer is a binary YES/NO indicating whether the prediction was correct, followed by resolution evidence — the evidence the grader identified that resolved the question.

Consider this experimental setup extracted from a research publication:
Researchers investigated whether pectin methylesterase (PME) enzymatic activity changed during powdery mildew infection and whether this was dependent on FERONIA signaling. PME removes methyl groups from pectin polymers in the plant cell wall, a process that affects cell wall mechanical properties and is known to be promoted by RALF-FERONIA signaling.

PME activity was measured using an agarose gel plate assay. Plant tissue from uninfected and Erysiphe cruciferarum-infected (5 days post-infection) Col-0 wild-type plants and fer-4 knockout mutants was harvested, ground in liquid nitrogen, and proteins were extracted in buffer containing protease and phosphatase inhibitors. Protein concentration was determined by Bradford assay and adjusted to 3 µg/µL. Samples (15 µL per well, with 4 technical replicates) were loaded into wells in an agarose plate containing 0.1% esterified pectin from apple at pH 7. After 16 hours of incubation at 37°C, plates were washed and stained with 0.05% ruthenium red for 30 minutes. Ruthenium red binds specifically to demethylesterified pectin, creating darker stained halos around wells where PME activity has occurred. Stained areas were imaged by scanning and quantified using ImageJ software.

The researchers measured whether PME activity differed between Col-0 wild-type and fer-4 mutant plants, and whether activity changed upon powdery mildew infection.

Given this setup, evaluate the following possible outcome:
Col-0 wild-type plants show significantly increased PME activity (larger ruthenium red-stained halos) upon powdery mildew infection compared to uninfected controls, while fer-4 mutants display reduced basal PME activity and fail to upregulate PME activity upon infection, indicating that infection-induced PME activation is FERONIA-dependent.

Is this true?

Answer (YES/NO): NO